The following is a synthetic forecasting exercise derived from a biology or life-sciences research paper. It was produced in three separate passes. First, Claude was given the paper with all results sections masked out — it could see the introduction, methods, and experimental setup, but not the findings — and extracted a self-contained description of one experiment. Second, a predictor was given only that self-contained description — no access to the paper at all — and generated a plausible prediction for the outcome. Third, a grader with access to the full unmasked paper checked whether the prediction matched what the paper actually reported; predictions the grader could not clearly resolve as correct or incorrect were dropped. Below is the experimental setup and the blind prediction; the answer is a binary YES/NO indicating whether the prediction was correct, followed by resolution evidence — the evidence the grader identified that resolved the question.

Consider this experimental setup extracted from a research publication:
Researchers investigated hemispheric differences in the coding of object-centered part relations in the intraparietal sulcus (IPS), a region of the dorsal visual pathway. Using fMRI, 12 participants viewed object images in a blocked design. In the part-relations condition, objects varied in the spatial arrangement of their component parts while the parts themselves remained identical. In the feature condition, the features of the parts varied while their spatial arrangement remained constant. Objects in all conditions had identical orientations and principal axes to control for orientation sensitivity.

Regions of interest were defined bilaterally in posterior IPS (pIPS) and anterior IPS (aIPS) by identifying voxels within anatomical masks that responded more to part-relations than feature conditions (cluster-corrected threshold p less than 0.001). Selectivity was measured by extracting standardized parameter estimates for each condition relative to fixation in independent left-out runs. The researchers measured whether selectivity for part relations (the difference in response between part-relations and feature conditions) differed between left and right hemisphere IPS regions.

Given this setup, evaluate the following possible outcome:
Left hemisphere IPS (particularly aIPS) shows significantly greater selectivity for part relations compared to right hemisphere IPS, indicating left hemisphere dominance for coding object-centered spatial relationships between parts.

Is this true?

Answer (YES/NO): NO